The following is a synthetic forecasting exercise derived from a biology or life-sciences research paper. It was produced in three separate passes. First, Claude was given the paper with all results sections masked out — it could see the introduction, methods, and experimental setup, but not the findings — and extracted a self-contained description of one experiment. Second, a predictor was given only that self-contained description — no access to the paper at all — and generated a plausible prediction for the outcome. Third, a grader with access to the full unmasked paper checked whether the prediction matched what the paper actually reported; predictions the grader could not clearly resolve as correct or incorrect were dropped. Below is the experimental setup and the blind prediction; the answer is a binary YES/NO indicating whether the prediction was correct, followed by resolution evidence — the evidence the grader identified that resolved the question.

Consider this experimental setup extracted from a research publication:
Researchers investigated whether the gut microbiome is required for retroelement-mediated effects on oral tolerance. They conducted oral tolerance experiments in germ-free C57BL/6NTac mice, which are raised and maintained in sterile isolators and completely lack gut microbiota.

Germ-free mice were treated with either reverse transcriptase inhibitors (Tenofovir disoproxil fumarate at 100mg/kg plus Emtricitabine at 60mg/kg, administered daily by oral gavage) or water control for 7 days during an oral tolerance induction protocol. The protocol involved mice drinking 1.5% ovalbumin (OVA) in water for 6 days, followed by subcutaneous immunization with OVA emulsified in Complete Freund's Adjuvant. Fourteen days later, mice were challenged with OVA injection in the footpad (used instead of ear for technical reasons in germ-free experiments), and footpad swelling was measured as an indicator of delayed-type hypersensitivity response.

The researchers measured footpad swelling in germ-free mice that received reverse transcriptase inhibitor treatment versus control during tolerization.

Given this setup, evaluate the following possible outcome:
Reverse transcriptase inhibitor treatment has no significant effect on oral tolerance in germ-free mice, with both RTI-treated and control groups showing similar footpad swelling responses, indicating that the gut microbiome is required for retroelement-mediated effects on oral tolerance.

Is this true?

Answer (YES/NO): NO